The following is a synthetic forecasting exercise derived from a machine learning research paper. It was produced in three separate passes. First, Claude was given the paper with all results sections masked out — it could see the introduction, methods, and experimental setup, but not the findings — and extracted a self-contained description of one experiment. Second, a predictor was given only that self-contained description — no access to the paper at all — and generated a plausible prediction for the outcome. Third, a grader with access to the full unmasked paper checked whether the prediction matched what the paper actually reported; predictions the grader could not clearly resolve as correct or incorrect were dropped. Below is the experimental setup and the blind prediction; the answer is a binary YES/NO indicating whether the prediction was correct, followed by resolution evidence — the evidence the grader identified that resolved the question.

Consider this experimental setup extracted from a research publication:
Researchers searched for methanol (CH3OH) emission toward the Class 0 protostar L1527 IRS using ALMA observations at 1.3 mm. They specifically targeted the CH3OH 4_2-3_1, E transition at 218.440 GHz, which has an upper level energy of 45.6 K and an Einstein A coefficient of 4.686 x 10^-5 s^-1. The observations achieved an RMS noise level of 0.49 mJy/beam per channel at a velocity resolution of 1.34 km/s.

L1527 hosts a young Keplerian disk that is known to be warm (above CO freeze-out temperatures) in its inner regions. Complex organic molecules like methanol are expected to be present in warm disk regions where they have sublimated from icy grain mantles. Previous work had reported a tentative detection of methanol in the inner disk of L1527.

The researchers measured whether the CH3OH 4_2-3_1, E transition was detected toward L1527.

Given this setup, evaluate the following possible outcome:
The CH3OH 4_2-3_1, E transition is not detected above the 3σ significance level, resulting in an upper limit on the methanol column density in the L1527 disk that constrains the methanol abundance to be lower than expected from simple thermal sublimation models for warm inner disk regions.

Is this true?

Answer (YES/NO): NO